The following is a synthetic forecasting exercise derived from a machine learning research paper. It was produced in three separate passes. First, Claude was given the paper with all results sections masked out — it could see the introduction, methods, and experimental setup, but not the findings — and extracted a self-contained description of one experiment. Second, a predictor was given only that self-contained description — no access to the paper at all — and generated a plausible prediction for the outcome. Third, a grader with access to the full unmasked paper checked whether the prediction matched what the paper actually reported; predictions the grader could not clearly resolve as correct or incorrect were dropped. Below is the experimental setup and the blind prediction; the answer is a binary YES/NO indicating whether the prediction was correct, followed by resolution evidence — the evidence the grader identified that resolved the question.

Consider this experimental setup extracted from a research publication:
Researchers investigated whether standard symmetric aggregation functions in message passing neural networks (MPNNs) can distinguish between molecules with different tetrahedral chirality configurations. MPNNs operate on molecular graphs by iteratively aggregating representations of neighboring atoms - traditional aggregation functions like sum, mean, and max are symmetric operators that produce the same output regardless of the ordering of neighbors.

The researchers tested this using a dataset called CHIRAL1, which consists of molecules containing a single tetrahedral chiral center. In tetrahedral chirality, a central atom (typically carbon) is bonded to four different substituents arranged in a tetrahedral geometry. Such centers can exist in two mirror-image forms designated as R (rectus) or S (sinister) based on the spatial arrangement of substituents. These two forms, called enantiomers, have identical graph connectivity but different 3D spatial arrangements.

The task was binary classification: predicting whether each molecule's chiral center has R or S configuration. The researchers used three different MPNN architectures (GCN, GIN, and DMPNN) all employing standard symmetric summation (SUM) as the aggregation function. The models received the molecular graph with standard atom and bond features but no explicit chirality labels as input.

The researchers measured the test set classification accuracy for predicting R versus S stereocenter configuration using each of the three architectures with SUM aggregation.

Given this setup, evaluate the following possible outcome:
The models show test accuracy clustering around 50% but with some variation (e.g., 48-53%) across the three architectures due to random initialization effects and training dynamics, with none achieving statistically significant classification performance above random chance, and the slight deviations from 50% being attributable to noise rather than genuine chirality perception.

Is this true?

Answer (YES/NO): NO